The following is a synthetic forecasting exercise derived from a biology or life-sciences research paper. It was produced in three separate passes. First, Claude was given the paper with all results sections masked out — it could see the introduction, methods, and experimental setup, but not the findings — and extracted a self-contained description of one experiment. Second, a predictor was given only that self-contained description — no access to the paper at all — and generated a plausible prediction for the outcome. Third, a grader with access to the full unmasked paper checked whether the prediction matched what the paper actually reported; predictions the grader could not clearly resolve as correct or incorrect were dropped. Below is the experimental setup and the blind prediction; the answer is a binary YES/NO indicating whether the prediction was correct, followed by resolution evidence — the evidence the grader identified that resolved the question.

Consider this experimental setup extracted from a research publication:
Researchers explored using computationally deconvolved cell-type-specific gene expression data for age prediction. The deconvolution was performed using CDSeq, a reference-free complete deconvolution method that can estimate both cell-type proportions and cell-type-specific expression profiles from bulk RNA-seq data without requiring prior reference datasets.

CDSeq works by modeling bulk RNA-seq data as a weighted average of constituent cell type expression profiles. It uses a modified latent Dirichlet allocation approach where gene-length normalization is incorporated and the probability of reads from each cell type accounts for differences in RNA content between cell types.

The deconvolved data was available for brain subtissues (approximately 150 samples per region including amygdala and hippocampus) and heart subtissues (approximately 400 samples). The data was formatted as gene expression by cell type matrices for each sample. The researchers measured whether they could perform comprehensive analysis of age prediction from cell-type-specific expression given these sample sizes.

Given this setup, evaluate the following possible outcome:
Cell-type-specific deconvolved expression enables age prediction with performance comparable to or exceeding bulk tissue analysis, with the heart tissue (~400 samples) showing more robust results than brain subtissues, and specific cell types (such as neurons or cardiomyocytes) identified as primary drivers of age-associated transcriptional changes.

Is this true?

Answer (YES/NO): NO